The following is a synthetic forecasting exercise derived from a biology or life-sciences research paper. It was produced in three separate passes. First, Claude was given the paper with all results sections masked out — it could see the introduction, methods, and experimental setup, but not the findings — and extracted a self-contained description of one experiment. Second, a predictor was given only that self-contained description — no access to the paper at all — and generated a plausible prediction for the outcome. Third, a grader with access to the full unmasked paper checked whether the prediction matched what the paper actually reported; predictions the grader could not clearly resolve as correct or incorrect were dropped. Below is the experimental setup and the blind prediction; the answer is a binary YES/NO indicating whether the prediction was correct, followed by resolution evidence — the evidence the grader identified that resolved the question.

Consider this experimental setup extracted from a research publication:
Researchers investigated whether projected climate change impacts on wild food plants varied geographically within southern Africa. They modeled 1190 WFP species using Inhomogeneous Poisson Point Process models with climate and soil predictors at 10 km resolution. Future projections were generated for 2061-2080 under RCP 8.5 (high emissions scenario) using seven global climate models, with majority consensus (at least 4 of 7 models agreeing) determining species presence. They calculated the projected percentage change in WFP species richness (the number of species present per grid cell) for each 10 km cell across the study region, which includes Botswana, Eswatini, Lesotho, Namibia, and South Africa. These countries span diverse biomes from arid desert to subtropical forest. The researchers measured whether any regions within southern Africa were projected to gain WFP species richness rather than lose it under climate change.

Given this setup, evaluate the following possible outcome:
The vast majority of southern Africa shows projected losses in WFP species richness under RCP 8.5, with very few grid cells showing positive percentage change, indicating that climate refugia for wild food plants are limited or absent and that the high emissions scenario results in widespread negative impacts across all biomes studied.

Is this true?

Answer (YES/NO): NO